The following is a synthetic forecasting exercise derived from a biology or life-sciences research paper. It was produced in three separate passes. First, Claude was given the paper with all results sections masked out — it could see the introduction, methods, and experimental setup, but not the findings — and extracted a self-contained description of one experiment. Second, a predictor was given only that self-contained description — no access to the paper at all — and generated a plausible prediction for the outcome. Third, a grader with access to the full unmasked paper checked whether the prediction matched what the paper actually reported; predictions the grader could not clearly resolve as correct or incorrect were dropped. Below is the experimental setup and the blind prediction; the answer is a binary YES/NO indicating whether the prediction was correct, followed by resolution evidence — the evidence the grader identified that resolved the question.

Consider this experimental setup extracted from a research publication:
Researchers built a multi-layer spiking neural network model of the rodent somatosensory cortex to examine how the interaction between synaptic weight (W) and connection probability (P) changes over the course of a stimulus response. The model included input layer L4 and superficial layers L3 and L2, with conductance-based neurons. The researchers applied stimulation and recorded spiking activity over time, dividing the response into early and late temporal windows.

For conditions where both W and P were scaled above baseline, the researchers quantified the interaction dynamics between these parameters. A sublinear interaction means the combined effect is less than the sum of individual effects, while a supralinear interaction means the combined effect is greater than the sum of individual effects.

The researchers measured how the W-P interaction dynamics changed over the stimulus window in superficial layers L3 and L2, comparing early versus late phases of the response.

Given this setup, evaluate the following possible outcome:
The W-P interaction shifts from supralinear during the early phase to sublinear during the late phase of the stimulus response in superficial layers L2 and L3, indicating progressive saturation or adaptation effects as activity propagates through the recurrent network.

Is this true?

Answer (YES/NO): NO